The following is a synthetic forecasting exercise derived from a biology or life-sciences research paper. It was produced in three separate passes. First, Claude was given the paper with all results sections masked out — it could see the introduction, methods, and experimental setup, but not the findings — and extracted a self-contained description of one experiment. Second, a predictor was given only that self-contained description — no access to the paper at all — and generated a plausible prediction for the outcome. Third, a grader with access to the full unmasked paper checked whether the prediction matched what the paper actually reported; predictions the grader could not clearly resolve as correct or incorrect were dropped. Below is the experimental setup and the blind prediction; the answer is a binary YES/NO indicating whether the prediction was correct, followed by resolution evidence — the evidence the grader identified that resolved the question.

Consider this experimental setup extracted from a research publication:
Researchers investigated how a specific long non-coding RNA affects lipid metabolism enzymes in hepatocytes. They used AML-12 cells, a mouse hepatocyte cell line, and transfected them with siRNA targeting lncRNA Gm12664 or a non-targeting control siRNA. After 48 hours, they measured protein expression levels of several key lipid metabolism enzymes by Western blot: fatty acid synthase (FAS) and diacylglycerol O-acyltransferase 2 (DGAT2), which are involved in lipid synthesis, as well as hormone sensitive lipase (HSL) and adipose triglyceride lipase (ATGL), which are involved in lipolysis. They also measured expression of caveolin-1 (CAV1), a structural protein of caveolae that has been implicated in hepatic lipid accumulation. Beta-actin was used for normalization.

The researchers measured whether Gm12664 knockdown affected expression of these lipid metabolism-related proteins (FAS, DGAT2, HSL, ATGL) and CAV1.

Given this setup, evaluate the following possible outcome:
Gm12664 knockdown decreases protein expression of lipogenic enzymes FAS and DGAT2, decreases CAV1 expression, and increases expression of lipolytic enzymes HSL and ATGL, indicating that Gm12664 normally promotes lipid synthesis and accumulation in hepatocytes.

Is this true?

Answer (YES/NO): NO